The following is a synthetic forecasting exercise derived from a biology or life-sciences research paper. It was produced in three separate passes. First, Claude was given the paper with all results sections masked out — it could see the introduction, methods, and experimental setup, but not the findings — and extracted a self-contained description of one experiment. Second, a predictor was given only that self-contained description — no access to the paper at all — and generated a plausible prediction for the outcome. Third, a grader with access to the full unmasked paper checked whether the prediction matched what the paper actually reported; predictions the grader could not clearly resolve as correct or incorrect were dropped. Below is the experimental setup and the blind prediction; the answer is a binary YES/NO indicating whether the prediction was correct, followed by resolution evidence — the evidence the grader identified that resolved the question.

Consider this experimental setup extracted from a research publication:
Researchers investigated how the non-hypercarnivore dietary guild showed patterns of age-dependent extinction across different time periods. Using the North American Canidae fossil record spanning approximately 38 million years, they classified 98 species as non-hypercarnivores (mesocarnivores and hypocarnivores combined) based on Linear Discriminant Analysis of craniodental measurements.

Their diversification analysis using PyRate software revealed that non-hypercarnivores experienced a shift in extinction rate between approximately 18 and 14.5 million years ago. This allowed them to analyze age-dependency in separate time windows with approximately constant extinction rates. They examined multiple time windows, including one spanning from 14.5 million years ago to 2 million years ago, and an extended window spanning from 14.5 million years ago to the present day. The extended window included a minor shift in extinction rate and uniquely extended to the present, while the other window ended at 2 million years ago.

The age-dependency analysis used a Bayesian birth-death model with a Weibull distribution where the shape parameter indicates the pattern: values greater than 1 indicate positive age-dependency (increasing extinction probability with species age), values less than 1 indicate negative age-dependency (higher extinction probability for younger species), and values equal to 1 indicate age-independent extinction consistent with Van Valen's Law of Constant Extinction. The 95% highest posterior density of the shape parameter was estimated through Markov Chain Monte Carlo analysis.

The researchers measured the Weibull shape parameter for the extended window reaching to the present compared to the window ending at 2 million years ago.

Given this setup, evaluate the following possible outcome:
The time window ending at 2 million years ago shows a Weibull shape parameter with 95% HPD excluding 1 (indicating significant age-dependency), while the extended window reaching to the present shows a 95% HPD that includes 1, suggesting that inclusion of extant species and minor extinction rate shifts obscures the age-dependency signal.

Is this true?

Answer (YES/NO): NO